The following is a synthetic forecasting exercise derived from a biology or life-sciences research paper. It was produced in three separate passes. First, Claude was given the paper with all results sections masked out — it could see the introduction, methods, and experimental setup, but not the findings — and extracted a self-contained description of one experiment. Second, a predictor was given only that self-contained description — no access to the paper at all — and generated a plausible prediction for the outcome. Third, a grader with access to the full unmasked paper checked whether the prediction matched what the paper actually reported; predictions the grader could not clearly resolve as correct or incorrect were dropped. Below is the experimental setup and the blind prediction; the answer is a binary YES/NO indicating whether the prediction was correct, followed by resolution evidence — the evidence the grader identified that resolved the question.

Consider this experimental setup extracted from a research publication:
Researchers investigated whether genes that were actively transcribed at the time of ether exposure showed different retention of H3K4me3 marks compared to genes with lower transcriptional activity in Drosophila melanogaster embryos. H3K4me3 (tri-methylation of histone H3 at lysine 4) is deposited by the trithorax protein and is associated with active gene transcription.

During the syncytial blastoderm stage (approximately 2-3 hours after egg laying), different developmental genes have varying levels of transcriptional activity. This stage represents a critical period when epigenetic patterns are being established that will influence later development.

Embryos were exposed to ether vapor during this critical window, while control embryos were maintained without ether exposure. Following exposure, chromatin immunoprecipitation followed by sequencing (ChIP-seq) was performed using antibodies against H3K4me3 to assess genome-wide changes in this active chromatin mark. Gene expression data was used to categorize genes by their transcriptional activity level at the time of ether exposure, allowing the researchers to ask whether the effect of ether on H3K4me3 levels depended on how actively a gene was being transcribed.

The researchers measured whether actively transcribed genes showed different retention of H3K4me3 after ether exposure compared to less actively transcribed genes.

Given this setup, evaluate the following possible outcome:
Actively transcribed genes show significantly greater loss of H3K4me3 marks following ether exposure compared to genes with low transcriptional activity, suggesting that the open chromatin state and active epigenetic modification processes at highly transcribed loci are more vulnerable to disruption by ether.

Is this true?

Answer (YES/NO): NO